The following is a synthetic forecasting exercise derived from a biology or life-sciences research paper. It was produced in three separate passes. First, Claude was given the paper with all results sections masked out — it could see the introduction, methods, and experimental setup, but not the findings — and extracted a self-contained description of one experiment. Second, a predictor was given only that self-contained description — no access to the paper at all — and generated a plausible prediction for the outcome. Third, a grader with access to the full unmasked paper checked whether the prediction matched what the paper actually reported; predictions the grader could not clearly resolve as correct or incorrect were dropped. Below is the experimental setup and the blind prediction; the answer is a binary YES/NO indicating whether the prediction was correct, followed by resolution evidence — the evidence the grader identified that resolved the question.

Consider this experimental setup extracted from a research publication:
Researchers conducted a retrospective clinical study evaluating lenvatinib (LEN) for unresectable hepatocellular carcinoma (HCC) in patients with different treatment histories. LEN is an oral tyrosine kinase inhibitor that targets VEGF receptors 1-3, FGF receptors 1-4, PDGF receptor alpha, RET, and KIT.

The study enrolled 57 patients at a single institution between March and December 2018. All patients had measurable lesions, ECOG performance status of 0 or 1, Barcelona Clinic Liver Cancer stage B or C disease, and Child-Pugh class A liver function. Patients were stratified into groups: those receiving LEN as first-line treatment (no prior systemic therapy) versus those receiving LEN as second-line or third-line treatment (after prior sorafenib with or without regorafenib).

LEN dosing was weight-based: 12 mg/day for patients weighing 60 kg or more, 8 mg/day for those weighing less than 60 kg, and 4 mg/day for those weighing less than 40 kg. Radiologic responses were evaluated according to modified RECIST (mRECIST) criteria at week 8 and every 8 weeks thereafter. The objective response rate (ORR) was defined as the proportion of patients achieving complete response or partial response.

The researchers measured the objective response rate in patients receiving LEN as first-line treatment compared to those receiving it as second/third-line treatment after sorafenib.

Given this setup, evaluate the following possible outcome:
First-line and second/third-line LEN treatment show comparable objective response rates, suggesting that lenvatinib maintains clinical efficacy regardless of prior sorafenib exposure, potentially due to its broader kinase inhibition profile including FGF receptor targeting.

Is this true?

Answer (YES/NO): NO